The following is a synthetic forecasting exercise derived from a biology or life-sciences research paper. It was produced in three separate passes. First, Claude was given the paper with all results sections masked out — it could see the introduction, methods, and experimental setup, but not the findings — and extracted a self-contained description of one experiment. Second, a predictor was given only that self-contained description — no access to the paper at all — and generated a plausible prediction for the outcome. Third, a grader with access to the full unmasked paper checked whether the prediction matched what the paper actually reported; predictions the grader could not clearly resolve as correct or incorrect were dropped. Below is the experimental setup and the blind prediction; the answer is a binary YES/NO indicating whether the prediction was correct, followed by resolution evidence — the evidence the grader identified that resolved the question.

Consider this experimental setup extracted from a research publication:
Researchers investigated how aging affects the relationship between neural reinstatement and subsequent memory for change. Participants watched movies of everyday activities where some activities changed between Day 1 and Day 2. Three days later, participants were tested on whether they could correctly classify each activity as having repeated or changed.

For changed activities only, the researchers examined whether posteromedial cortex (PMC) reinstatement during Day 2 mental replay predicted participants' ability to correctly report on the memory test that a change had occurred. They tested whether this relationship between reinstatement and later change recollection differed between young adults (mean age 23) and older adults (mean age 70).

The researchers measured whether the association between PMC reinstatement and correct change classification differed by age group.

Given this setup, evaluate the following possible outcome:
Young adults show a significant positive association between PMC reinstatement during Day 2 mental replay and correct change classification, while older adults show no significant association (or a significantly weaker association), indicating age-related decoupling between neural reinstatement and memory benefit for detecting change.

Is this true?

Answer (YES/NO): YES